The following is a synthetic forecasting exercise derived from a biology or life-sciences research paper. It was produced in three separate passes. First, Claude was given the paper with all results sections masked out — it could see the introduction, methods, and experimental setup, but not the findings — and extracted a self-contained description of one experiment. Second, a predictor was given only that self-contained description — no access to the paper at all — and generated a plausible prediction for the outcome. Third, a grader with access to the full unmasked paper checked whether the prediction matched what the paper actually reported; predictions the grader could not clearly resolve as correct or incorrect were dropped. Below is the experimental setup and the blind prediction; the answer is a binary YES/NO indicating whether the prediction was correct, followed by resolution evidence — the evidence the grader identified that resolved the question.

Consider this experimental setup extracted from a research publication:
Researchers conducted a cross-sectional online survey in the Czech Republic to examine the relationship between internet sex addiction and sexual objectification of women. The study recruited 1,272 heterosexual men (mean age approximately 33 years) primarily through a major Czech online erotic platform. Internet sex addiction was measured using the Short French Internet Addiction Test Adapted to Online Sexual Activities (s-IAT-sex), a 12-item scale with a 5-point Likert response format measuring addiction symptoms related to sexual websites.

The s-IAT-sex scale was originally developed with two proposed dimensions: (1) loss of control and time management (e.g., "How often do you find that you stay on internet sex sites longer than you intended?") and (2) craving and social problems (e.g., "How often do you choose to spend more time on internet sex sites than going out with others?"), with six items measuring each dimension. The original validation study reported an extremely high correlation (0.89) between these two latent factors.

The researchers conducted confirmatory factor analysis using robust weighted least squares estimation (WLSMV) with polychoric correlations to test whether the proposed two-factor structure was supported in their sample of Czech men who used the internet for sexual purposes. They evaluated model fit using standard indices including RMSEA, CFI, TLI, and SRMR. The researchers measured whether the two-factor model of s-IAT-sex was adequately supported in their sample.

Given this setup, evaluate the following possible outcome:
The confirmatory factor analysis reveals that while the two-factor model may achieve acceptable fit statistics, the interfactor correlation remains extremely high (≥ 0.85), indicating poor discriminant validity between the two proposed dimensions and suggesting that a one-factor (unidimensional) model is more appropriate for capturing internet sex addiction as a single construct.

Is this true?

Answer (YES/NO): NO